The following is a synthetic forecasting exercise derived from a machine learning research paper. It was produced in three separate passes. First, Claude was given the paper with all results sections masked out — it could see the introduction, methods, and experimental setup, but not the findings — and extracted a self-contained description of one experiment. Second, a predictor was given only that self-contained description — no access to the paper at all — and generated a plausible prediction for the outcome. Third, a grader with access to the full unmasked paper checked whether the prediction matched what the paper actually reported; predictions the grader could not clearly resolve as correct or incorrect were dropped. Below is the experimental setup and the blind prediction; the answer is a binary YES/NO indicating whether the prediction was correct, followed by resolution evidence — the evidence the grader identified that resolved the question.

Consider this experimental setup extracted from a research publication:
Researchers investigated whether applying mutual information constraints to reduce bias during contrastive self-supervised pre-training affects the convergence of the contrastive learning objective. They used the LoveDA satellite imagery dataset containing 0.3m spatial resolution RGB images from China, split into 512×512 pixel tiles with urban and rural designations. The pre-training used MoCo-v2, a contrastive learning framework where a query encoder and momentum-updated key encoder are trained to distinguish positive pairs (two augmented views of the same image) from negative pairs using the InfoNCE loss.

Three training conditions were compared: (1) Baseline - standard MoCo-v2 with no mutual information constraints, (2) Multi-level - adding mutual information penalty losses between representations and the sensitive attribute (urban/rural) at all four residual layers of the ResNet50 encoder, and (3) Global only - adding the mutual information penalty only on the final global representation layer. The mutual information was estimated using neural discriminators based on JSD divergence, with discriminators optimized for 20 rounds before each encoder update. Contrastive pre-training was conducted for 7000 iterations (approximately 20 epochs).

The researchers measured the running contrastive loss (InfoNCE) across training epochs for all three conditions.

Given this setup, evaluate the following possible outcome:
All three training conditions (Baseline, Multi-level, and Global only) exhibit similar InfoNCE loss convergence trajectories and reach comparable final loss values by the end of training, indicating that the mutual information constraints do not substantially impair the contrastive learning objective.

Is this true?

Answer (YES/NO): NO